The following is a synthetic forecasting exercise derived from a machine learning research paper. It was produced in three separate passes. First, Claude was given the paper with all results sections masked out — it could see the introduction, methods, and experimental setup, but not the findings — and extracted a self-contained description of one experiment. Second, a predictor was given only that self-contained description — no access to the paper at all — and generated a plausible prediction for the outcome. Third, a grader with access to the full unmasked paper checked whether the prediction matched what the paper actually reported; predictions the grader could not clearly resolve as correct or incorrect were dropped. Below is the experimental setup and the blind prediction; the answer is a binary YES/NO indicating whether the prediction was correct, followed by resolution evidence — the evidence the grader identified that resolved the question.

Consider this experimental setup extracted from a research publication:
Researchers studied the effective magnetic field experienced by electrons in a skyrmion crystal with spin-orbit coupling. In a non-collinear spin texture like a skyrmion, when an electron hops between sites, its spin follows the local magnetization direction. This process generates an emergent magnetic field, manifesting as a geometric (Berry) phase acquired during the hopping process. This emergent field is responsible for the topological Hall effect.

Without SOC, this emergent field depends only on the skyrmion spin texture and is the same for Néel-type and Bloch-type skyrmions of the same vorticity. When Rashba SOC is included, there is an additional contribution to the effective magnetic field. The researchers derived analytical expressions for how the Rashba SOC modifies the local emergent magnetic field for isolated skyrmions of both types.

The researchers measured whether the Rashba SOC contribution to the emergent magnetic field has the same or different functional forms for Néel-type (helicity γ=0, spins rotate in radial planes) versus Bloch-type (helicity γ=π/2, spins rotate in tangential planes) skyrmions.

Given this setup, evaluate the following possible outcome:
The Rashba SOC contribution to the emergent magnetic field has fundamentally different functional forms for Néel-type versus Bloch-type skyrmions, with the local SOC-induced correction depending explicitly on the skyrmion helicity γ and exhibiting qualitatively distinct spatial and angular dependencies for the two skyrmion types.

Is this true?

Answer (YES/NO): YES